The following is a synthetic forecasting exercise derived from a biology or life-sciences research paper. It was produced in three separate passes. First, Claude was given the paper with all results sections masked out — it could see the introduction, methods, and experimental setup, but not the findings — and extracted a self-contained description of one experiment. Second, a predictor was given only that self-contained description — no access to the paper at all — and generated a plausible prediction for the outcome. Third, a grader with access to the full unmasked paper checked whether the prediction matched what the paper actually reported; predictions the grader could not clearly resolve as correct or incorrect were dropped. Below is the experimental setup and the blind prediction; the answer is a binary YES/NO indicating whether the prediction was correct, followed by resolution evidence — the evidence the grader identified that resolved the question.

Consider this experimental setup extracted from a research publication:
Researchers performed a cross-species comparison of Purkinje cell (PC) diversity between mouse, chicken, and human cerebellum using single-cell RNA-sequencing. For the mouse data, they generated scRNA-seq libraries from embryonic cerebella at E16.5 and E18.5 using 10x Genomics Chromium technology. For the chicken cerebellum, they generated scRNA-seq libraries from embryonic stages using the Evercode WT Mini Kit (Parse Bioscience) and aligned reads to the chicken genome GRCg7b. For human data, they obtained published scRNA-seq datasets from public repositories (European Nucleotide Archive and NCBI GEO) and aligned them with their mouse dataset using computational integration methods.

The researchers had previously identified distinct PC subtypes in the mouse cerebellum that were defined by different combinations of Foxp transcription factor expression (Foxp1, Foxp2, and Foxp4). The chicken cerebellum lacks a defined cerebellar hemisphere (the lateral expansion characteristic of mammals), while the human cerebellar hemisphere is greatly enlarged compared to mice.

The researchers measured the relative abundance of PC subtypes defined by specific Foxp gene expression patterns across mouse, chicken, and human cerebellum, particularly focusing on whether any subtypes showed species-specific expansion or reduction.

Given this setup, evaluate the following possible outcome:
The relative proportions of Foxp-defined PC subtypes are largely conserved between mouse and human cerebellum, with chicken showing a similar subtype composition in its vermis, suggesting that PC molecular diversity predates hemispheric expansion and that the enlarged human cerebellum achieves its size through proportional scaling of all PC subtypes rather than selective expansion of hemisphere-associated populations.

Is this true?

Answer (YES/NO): NO